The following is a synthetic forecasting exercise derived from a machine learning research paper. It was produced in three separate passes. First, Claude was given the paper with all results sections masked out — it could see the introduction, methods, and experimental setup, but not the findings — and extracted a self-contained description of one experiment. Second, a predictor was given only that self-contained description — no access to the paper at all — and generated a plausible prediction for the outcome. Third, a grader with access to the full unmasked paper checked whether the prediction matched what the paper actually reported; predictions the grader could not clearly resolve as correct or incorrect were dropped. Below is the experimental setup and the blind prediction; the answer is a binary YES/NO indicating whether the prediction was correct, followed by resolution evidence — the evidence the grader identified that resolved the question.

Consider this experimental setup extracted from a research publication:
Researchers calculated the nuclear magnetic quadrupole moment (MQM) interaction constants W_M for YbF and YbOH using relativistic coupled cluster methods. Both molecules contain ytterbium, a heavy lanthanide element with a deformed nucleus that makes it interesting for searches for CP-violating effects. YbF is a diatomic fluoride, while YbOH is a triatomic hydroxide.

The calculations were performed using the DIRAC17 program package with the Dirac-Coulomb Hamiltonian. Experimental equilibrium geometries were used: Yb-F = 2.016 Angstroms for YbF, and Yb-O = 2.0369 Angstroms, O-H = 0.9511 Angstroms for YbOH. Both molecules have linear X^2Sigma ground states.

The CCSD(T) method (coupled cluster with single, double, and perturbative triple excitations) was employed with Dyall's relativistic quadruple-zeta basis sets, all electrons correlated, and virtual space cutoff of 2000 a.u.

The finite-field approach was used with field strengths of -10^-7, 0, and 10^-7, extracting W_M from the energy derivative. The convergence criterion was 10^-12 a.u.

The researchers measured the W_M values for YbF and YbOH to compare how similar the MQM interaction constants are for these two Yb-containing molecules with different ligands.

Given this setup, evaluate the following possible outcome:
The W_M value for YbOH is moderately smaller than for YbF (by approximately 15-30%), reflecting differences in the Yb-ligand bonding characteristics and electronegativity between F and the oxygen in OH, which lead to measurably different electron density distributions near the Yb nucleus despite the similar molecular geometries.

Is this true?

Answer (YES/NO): NO